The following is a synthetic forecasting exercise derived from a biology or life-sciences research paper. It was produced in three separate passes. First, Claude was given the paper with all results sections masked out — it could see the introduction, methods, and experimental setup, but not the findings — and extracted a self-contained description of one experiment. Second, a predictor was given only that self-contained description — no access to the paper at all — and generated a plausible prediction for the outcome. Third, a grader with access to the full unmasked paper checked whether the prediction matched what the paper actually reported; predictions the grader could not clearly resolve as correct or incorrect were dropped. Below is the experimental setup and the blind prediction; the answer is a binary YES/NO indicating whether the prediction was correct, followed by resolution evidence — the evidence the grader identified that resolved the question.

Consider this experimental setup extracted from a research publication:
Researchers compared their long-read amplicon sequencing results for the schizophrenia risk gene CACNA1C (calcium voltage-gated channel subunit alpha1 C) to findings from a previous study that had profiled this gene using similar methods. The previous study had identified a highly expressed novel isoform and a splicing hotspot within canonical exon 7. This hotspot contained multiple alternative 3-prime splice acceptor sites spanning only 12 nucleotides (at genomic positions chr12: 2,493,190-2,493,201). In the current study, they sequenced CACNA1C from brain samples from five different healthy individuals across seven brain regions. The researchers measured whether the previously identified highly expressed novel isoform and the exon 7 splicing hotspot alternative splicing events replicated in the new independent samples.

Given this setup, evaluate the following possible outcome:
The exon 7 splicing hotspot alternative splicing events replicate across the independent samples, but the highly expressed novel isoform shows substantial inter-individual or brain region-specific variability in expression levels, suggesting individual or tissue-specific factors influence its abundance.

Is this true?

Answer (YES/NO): YES